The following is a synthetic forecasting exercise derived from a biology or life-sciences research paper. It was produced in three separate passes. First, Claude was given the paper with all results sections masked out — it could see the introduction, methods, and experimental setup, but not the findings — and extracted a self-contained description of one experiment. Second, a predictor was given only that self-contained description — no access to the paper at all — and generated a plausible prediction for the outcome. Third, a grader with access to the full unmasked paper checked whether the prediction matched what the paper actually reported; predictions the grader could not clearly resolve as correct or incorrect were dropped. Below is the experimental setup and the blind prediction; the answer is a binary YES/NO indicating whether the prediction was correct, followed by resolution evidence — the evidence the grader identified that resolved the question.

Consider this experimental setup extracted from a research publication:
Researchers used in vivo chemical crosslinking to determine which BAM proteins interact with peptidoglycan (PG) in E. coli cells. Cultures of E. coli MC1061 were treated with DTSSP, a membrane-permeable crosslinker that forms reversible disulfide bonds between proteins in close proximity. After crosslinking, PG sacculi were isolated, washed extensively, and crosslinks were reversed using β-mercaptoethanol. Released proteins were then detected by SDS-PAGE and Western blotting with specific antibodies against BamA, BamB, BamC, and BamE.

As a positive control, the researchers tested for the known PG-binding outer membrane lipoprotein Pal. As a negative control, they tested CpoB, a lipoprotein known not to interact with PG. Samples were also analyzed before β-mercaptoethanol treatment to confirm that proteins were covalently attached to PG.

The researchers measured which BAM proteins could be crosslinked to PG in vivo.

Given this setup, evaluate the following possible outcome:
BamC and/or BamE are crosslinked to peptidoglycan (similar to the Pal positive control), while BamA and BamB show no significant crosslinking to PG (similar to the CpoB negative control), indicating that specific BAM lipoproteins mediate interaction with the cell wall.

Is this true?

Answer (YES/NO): NO